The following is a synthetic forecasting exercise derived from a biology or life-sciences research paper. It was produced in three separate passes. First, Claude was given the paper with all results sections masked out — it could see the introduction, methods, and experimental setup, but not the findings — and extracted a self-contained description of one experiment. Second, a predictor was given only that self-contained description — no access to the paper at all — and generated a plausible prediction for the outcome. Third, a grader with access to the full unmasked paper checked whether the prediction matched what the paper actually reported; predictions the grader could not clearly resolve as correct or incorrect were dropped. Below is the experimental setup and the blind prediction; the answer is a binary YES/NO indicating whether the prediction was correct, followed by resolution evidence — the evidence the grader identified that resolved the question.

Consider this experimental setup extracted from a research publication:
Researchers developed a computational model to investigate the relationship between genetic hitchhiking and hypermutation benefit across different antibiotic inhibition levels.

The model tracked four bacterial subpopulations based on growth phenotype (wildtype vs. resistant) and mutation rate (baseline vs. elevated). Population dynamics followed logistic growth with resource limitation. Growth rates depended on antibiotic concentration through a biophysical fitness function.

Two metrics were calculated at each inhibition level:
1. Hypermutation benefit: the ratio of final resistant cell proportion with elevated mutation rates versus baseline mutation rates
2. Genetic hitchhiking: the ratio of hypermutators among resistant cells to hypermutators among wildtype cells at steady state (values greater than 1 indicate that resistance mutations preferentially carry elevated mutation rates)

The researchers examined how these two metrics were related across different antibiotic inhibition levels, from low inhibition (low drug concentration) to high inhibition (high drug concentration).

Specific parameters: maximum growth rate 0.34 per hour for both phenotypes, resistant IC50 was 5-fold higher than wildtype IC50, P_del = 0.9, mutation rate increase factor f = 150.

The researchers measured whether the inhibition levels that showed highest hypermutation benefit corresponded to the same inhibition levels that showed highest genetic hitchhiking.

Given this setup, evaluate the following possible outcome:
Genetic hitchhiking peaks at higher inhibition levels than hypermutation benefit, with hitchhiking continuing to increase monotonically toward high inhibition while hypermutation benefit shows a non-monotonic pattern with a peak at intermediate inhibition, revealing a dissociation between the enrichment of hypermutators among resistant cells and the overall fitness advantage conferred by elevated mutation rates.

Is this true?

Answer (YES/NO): NO